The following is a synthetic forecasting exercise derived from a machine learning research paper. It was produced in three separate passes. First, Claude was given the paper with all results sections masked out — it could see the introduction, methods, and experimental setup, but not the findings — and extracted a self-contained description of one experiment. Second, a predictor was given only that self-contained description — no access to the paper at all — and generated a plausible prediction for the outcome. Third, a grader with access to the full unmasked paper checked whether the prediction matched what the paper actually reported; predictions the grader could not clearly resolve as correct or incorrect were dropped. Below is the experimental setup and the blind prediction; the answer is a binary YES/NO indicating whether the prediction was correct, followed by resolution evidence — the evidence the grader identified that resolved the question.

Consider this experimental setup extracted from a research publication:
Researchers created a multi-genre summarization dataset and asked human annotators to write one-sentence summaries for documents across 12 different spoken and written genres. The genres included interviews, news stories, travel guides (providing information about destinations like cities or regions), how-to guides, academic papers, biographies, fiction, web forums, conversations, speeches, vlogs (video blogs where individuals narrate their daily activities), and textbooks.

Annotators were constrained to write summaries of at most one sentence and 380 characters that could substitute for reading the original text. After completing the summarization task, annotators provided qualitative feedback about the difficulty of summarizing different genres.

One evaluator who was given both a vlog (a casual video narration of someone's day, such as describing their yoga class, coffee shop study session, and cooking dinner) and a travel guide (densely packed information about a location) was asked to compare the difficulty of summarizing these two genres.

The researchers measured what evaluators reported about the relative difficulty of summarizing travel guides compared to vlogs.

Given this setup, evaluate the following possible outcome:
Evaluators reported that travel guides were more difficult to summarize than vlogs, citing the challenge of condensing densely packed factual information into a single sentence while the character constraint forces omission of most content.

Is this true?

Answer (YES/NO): NO